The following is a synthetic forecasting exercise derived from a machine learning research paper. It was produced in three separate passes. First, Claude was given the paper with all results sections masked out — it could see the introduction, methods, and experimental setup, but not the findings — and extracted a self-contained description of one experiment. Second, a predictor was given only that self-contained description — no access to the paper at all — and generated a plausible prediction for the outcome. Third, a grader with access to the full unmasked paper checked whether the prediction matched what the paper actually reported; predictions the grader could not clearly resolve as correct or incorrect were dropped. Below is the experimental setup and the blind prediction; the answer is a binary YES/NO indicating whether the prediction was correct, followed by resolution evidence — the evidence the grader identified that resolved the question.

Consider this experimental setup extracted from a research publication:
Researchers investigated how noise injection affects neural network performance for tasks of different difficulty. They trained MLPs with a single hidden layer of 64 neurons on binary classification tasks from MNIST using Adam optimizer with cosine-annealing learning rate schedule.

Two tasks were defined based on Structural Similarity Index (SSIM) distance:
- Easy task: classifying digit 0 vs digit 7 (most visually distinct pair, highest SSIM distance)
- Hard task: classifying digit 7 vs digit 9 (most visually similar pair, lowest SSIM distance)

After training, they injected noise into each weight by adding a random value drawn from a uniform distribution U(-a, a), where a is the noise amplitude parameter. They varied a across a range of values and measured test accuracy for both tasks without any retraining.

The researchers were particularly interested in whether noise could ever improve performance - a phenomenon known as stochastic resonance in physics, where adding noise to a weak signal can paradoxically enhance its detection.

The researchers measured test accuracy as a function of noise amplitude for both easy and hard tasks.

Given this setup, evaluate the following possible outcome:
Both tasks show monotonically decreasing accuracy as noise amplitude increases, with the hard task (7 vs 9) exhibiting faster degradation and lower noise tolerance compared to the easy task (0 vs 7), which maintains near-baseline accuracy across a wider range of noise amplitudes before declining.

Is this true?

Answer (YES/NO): NO